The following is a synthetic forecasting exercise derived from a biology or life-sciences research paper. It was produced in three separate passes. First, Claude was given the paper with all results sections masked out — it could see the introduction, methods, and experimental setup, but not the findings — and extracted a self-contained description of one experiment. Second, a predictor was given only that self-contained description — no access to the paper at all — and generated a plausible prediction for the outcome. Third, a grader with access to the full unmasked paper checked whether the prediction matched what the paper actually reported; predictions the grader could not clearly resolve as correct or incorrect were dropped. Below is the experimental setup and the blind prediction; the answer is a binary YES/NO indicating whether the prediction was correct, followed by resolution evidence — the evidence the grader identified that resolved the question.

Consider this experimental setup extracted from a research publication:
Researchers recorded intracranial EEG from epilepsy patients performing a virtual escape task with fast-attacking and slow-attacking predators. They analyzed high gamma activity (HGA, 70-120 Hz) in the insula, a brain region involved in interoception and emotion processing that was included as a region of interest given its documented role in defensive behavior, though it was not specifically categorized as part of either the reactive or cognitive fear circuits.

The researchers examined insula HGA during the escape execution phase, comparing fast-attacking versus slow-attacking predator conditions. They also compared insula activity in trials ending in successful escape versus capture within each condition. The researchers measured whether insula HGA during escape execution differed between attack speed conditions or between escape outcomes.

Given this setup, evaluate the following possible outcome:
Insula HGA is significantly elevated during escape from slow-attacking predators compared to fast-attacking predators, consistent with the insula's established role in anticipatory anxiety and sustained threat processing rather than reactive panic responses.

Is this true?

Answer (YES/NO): NO